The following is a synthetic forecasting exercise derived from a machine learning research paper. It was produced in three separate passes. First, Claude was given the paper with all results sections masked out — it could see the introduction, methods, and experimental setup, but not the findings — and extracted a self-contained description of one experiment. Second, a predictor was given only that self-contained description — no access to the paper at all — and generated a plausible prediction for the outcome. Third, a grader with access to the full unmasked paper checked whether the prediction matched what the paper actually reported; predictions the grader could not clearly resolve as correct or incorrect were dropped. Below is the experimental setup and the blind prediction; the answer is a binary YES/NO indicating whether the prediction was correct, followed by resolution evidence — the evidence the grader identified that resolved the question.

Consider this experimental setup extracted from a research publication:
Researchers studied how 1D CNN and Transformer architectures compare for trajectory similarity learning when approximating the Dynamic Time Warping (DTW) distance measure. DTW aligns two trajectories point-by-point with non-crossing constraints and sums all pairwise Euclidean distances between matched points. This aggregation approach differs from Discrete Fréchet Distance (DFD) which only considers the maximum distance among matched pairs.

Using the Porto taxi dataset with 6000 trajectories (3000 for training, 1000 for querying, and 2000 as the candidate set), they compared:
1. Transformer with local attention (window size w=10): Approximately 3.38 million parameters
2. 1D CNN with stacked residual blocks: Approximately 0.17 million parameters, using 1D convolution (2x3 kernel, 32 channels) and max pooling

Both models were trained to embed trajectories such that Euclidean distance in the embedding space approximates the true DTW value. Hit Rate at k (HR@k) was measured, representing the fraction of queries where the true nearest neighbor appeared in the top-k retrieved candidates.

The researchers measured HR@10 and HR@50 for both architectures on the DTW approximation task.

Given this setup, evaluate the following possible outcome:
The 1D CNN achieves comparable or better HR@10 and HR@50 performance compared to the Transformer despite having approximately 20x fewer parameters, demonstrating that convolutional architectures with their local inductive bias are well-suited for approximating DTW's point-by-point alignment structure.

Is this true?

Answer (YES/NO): YES